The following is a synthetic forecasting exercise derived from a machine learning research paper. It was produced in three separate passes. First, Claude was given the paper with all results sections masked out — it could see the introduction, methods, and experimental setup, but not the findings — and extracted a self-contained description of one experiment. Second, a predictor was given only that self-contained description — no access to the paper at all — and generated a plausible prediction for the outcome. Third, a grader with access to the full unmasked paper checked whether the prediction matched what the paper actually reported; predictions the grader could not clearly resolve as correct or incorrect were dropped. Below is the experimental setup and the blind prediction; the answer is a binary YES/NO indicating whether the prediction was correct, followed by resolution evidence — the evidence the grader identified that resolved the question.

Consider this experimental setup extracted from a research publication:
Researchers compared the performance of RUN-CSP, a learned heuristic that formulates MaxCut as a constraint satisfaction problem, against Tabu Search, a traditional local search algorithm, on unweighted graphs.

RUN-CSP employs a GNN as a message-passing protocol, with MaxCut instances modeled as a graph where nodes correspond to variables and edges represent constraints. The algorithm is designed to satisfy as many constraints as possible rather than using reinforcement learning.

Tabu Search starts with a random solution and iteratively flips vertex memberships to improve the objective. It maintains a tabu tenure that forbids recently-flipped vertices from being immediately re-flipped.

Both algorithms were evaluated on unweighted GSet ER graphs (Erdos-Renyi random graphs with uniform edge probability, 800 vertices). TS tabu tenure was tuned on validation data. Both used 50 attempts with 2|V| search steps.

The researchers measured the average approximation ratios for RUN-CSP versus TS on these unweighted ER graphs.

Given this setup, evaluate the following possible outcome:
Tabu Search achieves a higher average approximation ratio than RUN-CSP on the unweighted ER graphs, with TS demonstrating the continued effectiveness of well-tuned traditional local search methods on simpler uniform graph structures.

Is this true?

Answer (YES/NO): YES